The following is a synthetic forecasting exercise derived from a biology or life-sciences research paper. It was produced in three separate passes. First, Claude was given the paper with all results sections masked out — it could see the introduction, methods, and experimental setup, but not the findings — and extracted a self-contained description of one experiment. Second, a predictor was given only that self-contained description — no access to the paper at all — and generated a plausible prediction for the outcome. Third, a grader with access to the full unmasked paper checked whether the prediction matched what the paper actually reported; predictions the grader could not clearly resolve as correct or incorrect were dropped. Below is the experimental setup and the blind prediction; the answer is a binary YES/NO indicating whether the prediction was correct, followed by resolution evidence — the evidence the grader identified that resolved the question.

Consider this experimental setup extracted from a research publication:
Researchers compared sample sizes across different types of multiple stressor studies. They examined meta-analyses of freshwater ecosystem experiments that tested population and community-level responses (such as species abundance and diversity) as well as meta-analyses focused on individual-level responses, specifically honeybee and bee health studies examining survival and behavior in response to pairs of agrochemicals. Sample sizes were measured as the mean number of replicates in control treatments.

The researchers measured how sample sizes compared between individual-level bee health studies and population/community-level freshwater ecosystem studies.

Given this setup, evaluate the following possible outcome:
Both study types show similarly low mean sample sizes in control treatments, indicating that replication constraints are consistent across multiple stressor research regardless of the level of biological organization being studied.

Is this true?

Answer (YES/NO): NO